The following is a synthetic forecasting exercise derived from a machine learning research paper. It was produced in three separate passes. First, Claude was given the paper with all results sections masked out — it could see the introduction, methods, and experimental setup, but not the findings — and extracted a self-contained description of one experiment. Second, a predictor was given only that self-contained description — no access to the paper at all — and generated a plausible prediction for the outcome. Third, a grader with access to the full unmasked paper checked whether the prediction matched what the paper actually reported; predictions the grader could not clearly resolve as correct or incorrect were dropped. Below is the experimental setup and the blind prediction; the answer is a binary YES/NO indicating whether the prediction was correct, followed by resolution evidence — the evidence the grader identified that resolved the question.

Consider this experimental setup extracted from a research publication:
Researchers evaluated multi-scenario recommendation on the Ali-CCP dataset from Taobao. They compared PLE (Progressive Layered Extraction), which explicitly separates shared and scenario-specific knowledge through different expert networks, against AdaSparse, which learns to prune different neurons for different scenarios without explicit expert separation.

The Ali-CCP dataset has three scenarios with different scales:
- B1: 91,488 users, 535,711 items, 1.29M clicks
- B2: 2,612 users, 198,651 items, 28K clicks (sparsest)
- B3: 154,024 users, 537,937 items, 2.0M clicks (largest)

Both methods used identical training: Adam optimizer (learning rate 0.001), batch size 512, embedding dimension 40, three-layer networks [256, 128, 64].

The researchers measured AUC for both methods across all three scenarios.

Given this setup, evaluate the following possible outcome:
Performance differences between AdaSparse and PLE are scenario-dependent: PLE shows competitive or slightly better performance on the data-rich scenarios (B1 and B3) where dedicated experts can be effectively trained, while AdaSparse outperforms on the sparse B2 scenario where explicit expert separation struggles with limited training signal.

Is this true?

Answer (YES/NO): NO